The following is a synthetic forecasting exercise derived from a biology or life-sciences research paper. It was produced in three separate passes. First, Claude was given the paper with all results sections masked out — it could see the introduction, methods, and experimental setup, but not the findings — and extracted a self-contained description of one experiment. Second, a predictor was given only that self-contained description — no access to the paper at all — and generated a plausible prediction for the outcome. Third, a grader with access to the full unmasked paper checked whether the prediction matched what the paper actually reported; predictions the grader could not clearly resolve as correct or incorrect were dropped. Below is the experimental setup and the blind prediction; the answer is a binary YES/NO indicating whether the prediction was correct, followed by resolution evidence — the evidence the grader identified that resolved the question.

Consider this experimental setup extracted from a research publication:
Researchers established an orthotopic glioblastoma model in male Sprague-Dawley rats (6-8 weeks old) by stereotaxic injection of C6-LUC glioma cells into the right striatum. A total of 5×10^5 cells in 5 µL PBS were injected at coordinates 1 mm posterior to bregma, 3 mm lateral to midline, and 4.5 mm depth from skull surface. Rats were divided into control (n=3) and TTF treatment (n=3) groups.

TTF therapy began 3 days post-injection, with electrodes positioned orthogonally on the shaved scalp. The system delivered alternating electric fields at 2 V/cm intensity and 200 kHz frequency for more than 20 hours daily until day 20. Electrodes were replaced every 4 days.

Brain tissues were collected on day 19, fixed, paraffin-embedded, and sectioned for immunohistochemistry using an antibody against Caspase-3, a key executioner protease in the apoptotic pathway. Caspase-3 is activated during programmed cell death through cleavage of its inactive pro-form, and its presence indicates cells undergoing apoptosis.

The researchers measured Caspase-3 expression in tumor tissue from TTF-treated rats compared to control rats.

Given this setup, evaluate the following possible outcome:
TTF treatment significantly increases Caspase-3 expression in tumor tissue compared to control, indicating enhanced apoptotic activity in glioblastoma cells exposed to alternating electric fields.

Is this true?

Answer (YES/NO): YES